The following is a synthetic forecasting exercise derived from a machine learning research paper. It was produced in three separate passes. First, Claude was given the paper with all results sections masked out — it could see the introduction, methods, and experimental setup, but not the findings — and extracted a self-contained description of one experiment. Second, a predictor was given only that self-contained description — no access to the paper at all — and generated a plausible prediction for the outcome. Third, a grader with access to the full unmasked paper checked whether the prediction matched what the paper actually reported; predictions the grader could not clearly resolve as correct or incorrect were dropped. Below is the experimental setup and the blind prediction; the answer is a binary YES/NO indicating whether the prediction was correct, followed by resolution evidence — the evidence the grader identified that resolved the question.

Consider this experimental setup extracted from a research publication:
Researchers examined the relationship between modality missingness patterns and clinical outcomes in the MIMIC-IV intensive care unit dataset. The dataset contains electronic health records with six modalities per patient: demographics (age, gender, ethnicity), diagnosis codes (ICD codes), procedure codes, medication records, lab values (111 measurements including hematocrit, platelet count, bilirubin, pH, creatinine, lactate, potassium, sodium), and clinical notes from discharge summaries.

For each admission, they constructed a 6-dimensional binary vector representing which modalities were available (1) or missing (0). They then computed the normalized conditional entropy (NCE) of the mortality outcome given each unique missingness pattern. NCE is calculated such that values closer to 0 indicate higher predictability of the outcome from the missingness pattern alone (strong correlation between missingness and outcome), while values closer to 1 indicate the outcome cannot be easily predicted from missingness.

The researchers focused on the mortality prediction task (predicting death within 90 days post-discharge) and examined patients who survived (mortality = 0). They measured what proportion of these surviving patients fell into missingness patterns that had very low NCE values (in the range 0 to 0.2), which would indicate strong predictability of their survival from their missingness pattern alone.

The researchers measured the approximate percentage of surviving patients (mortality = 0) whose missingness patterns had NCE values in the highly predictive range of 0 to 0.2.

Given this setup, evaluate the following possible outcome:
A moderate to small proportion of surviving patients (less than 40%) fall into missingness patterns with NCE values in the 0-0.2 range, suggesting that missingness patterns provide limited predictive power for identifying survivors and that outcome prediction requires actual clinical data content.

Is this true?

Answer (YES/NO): NO